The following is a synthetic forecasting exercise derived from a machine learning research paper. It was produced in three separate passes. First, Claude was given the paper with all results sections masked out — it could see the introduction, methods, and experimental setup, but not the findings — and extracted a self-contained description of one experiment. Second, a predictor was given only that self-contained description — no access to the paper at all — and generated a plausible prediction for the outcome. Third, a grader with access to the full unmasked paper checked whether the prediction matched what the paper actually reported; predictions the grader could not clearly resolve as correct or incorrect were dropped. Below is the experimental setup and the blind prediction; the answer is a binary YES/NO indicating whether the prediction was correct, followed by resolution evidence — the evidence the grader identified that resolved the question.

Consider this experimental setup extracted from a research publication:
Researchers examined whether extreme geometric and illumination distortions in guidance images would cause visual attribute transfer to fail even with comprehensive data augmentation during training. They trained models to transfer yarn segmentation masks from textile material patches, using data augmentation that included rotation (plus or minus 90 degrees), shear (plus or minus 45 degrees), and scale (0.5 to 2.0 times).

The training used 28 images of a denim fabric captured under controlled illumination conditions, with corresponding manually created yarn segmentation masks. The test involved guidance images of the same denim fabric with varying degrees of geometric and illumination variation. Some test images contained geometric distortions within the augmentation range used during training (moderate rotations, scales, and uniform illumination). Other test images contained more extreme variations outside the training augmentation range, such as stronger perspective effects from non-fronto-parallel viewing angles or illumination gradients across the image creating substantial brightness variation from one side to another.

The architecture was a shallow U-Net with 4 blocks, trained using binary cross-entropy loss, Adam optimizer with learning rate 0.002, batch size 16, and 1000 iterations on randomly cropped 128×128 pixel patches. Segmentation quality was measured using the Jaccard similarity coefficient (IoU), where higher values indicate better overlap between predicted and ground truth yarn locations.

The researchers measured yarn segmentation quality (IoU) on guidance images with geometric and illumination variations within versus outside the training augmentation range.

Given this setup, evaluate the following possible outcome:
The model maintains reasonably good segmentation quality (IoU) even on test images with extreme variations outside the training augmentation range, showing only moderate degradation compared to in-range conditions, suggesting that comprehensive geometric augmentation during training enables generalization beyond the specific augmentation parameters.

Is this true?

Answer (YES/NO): NO